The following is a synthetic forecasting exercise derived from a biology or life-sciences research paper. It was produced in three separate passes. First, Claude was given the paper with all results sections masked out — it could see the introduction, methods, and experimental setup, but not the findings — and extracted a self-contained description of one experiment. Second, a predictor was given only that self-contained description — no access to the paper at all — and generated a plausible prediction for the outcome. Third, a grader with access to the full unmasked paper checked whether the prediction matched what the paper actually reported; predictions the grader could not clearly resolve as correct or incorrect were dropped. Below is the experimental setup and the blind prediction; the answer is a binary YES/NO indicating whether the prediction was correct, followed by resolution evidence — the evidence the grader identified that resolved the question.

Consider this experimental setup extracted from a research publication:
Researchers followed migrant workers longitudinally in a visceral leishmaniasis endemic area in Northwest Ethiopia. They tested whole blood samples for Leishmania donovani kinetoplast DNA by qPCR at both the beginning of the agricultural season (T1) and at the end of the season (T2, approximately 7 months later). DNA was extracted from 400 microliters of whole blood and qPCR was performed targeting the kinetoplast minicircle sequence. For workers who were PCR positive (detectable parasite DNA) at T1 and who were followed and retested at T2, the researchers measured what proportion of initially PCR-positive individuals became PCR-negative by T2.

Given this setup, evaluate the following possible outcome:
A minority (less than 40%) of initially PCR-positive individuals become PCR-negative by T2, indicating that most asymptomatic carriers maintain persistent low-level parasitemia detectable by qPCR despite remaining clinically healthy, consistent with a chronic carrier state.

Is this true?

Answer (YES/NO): YES